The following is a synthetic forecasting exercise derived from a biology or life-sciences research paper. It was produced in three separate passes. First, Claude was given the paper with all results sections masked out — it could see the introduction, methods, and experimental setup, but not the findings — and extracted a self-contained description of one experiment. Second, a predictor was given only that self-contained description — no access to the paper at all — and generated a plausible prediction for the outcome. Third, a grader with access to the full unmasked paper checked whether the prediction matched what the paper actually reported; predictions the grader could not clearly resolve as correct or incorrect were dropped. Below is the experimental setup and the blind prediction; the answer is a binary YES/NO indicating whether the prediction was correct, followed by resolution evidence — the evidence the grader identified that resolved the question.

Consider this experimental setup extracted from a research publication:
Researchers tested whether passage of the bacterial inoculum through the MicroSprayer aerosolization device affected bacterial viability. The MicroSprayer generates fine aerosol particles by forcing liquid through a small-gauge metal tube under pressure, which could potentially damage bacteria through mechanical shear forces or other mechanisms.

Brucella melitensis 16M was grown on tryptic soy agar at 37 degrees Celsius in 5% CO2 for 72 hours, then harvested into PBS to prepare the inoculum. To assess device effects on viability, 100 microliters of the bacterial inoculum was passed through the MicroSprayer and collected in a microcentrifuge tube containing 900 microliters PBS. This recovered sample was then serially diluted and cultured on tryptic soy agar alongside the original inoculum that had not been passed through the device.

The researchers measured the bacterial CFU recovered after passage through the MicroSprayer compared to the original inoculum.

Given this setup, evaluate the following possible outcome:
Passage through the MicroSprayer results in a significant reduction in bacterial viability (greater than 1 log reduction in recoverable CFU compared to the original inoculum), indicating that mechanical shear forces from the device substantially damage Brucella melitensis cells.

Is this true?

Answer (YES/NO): NO